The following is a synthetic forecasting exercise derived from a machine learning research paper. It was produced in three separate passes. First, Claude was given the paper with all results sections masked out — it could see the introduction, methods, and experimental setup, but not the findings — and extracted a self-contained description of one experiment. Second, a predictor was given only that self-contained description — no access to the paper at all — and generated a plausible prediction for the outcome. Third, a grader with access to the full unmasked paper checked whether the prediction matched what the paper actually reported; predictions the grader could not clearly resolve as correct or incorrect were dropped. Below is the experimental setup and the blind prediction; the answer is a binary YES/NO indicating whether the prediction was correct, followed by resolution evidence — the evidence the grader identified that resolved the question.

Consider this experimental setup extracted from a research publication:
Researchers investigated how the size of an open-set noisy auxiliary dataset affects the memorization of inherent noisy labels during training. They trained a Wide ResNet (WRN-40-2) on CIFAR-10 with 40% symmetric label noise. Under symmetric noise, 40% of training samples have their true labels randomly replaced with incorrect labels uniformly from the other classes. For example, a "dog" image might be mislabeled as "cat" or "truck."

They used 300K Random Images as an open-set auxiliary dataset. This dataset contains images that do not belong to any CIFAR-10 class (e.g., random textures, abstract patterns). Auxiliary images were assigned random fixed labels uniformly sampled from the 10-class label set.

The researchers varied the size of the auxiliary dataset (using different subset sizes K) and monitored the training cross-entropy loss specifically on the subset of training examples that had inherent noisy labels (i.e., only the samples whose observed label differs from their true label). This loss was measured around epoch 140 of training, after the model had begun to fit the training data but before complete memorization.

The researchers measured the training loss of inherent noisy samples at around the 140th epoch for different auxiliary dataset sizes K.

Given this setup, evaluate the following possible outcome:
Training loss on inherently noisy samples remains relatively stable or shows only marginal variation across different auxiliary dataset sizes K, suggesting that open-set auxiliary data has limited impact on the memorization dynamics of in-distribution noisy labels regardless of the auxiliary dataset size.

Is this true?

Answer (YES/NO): NO